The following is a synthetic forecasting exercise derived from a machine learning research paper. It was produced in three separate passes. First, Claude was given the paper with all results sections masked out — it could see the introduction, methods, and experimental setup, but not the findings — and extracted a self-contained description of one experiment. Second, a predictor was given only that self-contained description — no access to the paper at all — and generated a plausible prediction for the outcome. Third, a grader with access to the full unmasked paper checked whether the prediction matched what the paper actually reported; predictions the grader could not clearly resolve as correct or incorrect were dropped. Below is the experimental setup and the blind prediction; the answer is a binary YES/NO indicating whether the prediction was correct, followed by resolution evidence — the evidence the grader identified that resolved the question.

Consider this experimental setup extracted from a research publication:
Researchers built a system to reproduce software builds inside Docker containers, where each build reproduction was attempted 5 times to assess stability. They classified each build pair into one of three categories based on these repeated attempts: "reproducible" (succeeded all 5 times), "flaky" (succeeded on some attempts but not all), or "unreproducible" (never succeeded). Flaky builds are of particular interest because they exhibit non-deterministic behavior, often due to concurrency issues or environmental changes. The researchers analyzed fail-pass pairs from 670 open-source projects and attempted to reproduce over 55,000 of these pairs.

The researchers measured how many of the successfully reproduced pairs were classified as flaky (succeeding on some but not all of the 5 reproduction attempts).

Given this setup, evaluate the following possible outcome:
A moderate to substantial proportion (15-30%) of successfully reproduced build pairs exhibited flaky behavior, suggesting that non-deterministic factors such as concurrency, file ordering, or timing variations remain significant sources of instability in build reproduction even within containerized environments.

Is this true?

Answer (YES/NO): NO